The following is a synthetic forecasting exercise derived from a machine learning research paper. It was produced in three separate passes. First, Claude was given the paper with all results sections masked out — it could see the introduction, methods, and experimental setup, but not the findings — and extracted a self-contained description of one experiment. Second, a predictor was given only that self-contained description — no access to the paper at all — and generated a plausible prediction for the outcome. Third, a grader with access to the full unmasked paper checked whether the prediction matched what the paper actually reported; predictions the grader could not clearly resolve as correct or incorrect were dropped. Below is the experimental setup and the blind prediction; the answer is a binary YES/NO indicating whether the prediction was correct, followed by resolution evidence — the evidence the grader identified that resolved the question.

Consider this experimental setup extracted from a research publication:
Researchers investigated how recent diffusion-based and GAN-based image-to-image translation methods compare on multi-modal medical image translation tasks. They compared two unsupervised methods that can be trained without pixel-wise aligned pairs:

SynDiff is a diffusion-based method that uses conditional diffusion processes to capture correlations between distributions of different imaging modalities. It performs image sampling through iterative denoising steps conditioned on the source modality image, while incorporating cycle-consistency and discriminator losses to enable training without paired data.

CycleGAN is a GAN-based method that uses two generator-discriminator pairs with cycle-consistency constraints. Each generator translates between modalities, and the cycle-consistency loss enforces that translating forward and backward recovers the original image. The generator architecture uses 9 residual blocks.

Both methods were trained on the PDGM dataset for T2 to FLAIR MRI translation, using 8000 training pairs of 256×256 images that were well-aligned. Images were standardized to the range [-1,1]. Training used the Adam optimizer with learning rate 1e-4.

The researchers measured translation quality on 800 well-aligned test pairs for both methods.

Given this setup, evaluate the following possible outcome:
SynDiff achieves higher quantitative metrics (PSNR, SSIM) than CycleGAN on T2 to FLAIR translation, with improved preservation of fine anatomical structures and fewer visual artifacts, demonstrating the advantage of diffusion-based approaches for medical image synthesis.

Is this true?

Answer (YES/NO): NO